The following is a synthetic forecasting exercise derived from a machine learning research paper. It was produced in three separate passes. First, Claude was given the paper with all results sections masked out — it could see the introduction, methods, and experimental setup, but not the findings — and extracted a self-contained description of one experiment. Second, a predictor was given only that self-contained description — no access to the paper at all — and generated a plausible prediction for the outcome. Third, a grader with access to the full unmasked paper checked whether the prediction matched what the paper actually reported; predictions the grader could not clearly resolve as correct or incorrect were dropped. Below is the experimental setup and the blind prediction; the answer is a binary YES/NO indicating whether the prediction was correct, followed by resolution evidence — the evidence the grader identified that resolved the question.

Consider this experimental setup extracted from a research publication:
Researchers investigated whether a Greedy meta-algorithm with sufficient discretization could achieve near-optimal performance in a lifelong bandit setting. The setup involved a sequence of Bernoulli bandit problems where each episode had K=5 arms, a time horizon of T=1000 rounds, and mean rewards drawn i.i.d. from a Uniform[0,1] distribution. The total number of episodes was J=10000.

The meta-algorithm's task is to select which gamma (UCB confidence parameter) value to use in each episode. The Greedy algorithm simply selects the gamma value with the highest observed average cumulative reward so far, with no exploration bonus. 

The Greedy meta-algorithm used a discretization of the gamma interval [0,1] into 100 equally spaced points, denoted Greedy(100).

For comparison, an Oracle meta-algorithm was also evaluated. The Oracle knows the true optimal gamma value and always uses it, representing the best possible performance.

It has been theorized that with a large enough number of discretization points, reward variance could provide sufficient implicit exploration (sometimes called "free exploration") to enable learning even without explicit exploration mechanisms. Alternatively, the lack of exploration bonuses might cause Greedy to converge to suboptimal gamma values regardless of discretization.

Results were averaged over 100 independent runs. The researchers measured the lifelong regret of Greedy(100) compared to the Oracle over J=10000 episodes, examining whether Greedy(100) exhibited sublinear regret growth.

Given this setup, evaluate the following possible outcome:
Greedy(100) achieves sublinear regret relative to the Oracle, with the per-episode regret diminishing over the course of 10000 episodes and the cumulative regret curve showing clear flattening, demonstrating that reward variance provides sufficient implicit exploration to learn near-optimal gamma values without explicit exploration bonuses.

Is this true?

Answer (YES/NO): YES